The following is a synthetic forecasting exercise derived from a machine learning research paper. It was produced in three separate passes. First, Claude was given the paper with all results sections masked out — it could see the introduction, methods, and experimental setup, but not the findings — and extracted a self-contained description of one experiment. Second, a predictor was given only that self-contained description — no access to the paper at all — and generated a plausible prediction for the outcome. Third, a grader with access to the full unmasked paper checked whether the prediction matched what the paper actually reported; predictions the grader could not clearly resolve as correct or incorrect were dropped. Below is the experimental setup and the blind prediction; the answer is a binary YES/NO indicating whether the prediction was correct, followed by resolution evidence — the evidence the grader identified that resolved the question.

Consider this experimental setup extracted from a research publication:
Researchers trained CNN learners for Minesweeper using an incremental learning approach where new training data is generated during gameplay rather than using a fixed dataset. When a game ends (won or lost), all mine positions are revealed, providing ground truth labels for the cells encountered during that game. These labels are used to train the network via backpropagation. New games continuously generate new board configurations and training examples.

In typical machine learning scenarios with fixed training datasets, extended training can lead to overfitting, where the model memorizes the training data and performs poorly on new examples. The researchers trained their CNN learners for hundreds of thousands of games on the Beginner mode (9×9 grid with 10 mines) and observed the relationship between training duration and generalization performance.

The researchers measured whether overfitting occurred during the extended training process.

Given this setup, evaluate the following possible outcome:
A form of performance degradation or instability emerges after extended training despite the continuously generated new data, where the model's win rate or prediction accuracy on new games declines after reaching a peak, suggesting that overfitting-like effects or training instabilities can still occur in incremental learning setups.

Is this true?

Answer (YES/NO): NO